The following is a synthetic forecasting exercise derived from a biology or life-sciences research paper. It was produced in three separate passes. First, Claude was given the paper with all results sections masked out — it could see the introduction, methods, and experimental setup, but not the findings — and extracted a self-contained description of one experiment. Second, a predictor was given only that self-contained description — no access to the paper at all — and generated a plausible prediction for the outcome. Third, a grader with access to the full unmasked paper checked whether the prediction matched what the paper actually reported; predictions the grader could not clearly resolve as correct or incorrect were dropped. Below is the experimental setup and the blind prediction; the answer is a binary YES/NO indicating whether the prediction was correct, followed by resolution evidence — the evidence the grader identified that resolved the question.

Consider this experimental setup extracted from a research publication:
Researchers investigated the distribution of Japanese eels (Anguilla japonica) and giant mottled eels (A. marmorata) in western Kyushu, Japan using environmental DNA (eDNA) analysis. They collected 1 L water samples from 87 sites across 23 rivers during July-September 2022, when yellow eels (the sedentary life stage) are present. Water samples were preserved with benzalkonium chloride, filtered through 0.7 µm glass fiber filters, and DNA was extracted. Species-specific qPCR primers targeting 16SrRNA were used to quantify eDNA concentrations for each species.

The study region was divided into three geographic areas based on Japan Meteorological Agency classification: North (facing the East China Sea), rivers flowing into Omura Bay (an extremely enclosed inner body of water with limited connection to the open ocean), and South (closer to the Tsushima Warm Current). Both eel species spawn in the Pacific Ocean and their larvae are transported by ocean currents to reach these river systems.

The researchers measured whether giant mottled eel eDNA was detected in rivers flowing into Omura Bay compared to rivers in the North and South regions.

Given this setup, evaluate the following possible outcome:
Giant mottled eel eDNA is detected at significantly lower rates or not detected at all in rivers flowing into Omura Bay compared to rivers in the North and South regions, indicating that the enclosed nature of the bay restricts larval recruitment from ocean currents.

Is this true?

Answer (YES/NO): YES